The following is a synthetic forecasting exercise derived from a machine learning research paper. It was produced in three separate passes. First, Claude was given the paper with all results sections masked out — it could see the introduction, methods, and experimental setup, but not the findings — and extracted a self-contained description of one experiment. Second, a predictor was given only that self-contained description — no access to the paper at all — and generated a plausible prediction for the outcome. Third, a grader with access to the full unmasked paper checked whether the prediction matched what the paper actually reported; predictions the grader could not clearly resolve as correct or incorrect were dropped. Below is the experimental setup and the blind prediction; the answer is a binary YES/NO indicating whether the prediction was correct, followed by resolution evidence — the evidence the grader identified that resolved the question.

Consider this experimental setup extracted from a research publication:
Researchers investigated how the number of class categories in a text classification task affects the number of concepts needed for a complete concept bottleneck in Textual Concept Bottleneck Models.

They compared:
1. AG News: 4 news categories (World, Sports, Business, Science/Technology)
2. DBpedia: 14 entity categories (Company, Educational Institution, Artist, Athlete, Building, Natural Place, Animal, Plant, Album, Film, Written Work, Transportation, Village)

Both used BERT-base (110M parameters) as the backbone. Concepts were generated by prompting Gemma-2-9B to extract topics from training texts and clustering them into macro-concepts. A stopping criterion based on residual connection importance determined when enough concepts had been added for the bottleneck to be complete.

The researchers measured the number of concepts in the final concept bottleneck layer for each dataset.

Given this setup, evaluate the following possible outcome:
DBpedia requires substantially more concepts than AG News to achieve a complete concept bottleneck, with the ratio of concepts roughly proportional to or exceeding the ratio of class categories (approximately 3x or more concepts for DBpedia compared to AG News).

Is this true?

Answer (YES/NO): NO